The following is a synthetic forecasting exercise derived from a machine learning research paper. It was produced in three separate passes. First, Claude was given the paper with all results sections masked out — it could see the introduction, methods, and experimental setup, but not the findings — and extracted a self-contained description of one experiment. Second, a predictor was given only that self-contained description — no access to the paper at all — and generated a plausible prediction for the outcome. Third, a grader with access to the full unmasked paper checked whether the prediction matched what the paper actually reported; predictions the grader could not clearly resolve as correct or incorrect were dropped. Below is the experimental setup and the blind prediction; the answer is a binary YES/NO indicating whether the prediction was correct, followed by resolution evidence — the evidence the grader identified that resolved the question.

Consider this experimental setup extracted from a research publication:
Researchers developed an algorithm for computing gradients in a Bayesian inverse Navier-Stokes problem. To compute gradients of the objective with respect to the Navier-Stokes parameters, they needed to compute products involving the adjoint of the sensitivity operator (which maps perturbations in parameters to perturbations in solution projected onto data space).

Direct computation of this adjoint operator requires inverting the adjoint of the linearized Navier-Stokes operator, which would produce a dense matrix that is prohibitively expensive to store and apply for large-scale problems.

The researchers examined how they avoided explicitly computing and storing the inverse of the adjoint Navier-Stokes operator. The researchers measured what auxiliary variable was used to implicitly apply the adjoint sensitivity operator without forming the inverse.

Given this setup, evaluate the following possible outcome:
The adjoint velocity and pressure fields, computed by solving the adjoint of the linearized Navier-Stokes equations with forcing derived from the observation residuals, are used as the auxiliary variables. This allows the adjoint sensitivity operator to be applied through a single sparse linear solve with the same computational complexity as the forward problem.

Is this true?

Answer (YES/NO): YES